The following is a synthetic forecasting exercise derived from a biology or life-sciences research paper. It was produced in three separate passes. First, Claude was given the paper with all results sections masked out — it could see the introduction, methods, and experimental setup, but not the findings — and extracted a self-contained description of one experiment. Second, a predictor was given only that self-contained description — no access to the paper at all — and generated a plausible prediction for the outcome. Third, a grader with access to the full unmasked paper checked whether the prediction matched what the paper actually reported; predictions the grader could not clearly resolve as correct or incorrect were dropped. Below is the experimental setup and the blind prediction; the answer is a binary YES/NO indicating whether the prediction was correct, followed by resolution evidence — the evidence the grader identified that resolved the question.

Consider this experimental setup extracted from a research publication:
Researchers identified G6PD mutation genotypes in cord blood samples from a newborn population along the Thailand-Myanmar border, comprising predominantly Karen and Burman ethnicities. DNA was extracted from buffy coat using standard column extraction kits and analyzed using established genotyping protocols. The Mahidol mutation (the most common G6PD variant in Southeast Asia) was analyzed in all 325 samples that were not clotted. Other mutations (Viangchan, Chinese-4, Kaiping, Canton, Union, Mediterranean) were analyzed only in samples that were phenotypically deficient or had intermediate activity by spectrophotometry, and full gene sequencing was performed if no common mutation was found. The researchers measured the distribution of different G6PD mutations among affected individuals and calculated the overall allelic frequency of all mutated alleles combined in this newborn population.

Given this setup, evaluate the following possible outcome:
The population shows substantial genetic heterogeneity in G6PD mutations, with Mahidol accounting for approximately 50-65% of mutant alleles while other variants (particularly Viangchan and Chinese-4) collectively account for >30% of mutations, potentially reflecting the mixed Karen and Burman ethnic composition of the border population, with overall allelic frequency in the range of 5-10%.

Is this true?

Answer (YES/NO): NO